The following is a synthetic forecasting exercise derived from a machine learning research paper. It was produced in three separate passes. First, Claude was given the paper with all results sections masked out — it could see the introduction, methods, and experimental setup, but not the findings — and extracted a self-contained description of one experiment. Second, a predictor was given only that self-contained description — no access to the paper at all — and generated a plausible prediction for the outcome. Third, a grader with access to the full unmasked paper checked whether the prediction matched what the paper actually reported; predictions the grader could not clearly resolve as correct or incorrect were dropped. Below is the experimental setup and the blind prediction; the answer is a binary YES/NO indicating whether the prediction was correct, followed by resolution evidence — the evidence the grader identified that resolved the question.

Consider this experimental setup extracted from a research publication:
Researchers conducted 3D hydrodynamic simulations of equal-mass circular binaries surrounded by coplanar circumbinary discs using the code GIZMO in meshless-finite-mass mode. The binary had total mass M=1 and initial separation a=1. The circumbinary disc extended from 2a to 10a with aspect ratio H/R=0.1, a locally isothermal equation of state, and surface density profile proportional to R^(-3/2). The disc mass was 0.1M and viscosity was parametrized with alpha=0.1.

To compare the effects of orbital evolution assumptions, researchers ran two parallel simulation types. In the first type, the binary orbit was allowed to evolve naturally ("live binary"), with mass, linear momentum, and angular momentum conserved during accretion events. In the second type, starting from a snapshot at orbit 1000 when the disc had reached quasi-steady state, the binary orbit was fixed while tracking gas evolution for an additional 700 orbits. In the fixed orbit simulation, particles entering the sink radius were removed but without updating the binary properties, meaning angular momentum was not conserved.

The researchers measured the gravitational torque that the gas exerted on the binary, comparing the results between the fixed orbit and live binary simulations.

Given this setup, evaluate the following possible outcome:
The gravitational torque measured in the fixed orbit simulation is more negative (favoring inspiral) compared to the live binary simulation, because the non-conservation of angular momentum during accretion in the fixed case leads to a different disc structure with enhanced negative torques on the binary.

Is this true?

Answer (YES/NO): NO